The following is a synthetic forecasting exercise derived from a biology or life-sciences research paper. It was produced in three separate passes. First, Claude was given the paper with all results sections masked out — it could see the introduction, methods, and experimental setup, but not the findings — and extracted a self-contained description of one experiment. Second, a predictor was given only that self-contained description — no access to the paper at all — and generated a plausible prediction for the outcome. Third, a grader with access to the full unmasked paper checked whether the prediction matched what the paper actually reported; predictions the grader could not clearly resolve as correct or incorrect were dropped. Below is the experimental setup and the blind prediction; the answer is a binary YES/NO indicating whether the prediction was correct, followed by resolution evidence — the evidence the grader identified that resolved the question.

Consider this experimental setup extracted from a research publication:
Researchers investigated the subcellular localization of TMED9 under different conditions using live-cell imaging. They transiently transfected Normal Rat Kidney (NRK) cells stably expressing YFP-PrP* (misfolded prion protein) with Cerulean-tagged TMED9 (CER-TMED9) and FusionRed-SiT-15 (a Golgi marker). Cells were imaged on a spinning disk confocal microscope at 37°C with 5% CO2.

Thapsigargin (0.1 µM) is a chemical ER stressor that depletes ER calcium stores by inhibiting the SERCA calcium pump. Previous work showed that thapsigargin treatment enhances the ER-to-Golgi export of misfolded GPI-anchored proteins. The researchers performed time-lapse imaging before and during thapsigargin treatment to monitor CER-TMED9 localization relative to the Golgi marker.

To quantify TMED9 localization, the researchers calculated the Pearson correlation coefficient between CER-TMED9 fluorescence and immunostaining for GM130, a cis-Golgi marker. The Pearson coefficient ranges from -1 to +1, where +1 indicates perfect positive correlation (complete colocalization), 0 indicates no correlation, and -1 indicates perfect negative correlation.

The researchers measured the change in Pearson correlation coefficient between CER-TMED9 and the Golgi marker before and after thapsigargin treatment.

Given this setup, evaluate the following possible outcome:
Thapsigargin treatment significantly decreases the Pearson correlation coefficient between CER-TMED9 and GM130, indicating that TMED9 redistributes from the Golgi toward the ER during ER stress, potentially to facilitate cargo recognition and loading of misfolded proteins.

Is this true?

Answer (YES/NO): NO